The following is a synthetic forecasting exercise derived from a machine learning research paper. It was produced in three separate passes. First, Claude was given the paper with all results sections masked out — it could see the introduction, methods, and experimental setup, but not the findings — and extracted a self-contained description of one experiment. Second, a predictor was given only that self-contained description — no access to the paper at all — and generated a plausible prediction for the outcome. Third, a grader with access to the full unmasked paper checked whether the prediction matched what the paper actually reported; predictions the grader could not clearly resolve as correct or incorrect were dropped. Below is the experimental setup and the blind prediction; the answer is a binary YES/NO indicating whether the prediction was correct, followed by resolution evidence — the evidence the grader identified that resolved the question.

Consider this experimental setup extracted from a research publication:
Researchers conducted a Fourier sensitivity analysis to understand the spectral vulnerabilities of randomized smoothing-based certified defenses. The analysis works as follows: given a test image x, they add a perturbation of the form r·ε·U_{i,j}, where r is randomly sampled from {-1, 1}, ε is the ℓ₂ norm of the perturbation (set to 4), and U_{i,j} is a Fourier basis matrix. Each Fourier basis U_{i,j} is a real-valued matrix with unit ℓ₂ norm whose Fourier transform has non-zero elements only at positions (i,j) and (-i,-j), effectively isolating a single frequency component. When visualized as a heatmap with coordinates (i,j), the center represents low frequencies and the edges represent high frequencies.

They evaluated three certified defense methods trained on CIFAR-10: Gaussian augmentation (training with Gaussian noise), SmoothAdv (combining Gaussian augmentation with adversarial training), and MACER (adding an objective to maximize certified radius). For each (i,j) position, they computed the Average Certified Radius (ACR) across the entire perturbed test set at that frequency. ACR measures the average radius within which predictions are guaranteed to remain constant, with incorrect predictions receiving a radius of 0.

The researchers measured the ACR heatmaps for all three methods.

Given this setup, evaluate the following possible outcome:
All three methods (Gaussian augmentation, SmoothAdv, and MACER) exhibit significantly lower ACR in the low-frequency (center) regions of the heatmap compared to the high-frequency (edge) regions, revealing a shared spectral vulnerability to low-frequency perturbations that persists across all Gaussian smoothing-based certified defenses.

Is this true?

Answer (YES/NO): YES